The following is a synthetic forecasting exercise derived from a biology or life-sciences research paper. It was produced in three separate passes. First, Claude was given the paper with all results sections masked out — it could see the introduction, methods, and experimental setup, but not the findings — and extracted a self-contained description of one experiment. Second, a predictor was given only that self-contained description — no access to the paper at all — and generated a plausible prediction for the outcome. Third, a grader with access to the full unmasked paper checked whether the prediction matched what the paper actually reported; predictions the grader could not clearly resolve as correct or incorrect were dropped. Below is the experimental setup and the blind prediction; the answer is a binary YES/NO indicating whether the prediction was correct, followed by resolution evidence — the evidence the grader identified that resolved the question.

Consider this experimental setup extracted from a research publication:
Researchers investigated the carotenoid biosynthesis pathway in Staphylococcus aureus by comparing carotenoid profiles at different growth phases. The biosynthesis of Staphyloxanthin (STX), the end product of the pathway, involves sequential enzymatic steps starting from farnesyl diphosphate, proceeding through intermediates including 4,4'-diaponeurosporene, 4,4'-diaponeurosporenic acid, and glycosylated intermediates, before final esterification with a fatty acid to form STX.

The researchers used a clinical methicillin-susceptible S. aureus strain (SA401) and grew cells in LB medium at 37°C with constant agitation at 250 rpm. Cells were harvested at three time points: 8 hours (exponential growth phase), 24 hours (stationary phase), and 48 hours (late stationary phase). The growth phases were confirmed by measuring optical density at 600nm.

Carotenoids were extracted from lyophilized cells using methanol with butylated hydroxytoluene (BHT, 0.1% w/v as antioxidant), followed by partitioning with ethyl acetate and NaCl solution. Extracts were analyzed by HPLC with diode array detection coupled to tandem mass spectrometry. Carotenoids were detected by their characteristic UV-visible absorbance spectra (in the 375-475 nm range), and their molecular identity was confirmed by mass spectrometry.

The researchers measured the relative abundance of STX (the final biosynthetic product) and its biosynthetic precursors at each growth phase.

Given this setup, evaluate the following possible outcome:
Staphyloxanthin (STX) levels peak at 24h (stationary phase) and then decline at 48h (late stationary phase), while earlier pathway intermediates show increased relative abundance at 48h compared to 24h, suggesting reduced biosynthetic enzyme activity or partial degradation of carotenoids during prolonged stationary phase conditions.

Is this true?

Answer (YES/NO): NO